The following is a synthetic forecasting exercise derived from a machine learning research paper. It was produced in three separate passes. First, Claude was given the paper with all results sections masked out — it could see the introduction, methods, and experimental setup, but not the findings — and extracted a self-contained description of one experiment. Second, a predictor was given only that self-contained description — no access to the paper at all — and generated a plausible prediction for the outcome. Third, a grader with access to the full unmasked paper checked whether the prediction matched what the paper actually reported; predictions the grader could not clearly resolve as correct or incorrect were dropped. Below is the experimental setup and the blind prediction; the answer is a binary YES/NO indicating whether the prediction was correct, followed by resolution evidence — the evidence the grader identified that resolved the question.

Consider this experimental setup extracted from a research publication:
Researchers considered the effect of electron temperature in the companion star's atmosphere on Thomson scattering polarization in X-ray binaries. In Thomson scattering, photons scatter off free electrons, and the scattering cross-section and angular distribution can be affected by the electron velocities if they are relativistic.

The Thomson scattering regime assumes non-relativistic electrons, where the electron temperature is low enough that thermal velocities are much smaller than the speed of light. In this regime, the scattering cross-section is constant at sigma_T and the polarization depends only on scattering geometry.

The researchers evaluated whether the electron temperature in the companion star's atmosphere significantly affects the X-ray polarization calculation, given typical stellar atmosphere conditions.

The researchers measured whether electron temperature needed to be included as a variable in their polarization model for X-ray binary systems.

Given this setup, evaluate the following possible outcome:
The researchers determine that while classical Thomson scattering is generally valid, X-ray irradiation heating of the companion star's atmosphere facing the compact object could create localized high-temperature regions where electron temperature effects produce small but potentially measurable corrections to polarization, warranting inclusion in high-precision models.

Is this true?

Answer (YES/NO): NO